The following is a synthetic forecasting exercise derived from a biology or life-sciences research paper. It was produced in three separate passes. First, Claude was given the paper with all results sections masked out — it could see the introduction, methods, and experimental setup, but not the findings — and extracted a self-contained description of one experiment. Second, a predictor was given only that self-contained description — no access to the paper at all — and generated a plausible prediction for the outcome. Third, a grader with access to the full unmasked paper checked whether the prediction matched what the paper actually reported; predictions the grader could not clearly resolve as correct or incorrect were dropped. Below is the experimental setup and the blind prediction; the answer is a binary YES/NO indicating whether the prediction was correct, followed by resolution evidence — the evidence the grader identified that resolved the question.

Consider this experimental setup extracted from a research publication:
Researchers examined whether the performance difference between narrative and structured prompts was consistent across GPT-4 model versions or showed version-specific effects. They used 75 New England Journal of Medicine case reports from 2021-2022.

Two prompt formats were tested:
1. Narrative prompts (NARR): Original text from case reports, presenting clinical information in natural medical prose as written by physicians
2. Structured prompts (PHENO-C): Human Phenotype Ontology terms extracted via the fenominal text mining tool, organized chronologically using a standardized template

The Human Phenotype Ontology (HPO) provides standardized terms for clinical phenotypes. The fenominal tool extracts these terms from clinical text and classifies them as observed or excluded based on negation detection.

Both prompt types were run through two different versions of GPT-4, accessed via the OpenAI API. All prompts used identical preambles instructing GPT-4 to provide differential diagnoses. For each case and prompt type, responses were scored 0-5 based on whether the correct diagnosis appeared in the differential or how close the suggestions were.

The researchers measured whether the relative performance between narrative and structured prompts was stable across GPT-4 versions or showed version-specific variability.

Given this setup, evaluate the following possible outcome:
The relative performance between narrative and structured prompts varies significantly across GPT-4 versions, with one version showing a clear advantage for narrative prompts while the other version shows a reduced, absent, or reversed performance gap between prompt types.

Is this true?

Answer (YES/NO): YES